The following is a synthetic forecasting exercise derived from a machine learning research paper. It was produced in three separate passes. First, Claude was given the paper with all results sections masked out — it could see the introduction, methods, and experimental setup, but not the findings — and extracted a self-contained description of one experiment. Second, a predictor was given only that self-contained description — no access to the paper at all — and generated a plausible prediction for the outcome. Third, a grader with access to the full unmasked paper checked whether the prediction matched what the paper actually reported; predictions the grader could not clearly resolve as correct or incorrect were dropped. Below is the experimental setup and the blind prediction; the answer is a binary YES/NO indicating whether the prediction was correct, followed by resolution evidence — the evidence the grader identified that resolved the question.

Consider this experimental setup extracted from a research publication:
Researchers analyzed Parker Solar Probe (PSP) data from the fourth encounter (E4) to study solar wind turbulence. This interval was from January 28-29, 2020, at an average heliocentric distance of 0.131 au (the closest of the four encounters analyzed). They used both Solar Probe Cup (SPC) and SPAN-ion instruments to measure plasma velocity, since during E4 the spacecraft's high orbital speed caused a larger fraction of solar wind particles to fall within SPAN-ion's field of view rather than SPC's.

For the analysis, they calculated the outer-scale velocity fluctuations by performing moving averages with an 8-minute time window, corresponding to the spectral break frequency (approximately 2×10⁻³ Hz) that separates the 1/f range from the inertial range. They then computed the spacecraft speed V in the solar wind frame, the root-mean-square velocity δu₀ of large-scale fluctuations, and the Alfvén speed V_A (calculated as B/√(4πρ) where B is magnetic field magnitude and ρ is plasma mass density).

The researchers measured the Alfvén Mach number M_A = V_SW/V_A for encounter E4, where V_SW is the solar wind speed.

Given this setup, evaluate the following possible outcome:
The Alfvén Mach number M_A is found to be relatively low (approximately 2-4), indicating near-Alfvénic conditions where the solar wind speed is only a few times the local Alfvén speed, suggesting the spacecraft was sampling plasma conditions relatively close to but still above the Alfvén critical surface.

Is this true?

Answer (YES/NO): YES